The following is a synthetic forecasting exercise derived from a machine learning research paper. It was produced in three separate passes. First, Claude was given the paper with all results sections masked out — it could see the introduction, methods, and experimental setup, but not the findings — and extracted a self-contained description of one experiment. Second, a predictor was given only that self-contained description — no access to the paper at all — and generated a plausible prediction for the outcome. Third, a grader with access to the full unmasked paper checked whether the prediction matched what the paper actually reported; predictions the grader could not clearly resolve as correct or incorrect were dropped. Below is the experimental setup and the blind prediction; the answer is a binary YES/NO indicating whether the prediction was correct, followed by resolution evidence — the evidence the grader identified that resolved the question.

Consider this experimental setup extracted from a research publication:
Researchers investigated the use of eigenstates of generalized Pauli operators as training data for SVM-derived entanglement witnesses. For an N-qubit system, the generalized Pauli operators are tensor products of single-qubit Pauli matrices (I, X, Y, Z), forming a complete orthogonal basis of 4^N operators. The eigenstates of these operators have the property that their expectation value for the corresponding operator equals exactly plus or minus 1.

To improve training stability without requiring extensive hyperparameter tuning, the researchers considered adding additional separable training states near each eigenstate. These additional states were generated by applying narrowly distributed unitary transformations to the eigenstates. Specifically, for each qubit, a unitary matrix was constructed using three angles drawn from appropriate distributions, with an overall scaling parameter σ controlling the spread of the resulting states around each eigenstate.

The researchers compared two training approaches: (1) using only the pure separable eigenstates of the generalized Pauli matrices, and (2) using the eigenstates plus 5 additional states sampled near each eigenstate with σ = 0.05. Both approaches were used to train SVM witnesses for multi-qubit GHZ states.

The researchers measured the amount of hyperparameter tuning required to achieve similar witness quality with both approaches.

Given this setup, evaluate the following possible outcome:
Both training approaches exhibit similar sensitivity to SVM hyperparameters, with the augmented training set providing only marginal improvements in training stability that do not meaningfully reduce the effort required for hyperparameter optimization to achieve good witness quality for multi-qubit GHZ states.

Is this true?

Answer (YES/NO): NO